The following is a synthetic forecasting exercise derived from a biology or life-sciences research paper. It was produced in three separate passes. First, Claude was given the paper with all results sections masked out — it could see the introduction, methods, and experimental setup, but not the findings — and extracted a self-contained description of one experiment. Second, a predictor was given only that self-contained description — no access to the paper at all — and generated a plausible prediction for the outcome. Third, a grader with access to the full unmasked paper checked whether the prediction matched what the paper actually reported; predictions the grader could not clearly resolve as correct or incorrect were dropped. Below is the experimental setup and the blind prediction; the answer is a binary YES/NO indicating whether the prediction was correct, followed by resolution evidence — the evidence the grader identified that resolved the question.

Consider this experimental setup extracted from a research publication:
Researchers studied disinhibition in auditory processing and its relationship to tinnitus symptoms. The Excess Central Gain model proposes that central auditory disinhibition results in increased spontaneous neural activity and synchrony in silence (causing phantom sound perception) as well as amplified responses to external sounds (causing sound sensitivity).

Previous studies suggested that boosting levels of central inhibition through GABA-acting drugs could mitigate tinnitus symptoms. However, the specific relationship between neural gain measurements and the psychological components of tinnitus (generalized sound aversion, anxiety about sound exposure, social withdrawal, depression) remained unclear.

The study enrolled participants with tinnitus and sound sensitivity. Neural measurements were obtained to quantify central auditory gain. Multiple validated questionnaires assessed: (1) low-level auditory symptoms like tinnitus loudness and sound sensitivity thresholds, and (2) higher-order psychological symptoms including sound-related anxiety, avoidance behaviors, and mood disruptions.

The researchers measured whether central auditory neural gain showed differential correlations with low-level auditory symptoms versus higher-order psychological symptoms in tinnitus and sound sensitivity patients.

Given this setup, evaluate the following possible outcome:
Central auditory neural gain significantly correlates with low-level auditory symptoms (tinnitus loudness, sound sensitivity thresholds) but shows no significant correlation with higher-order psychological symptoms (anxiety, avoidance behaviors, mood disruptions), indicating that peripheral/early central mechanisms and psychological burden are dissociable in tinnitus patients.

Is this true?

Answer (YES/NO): NO